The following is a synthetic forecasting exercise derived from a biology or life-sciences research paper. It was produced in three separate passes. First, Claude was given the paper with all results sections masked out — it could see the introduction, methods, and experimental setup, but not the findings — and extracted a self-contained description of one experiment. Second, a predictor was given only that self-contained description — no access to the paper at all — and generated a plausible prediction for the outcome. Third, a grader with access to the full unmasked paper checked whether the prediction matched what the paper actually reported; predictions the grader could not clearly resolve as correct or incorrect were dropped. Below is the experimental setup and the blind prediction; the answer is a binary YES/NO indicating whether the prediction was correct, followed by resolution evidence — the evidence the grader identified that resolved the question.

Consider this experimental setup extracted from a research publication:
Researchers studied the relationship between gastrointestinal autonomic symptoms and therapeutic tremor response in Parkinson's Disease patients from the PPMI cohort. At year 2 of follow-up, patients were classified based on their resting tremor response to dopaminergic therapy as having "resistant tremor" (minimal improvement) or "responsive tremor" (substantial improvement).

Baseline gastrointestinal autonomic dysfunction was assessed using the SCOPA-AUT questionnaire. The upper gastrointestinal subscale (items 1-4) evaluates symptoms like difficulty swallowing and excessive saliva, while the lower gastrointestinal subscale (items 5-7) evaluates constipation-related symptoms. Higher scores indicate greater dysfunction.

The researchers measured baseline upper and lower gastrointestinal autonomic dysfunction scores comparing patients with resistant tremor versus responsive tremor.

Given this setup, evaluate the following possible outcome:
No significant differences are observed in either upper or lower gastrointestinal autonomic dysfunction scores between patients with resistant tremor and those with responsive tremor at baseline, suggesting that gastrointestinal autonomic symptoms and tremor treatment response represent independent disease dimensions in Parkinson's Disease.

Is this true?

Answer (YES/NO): NO